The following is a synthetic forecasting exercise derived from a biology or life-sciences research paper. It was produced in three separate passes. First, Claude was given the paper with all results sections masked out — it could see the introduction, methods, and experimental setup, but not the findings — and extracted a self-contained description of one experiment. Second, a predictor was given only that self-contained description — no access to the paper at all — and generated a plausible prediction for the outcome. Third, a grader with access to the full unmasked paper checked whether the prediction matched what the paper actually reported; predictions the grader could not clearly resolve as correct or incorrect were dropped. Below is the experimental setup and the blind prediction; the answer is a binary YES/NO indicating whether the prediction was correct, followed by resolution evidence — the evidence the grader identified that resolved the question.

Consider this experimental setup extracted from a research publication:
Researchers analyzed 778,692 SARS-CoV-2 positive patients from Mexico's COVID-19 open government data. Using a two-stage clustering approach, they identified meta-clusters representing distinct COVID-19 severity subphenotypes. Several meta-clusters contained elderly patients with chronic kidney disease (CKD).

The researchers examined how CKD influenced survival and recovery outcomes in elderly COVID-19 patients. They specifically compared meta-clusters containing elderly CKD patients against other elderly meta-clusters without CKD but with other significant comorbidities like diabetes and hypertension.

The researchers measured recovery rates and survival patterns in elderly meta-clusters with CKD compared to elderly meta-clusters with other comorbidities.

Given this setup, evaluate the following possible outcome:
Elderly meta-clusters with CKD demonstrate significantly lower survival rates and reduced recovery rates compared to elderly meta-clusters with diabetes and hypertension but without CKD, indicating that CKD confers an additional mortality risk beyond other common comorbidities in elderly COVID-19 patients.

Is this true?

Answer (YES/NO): YES